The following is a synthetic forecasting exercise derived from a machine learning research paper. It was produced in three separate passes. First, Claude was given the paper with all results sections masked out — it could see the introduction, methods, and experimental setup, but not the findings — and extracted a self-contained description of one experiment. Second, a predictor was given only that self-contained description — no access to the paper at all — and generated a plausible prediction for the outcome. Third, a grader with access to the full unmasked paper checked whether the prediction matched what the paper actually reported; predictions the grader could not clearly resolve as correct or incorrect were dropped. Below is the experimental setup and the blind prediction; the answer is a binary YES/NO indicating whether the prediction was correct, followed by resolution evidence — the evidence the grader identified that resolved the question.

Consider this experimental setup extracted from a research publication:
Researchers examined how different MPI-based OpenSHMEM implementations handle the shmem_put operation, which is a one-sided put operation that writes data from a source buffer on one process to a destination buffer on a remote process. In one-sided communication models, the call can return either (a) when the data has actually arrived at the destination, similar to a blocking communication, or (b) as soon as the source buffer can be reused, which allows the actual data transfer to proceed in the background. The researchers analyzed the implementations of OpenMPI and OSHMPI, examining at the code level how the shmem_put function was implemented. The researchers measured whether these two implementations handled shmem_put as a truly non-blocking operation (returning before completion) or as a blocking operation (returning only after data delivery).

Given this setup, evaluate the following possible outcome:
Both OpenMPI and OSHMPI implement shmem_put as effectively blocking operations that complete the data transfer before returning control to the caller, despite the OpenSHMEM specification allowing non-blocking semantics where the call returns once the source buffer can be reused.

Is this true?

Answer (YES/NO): NO